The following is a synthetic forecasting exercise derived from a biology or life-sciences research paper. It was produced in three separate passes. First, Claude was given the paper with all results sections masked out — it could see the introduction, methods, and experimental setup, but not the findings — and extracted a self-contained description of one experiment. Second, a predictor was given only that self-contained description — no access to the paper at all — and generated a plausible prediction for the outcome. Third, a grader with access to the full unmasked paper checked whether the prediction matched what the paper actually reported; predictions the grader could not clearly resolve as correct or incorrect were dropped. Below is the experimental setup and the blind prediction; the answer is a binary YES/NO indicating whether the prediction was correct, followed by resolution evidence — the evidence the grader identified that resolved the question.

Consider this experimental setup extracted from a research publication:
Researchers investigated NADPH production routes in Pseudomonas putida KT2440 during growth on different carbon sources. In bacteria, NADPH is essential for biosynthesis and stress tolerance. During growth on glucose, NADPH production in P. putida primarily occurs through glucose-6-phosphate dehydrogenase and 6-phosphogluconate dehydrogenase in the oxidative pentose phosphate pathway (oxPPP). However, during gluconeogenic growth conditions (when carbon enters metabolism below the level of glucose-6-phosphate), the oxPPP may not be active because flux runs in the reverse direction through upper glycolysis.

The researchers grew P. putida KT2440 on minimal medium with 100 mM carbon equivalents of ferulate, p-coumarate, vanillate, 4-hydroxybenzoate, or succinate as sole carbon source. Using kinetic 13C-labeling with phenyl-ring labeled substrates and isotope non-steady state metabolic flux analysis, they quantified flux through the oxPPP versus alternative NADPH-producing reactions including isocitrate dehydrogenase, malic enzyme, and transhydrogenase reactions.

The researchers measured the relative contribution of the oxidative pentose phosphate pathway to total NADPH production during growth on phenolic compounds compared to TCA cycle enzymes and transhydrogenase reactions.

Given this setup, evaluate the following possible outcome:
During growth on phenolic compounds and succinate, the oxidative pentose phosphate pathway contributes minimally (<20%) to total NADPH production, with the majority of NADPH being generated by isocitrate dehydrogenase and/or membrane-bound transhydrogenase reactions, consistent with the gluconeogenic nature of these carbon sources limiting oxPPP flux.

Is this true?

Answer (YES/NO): NO